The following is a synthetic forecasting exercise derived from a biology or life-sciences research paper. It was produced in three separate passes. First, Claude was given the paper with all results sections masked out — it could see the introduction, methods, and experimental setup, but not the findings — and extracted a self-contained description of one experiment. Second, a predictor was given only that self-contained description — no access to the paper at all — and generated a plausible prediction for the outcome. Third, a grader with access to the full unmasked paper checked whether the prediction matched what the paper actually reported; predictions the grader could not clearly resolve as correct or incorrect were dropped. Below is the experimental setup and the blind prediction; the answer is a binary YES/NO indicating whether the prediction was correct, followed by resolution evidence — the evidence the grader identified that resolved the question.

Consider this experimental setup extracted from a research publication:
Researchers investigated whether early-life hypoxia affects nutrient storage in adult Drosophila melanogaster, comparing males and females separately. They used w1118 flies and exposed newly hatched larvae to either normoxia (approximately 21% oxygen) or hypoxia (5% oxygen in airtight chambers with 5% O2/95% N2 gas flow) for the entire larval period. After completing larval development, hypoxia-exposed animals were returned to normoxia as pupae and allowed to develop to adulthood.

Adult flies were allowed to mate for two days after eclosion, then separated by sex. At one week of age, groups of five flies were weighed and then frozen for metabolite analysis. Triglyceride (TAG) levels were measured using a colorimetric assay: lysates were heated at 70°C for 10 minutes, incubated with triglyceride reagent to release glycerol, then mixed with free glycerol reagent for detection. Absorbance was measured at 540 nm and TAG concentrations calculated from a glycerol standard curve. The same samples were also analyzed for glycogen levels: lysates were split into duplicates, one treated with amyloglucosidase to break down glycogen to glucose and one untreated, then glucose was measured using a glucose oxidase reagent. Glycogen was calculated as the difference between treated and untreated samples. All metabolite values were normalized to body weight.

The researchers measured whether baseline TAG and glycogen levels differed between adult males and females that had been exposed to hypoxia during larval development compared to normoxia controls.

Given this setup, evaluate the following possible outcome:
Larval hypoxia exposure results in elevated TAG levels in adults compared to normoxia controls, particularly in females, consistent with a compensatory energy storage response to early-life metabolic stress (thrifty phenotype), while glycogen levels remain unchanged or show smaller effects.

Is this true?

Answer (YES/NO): NO